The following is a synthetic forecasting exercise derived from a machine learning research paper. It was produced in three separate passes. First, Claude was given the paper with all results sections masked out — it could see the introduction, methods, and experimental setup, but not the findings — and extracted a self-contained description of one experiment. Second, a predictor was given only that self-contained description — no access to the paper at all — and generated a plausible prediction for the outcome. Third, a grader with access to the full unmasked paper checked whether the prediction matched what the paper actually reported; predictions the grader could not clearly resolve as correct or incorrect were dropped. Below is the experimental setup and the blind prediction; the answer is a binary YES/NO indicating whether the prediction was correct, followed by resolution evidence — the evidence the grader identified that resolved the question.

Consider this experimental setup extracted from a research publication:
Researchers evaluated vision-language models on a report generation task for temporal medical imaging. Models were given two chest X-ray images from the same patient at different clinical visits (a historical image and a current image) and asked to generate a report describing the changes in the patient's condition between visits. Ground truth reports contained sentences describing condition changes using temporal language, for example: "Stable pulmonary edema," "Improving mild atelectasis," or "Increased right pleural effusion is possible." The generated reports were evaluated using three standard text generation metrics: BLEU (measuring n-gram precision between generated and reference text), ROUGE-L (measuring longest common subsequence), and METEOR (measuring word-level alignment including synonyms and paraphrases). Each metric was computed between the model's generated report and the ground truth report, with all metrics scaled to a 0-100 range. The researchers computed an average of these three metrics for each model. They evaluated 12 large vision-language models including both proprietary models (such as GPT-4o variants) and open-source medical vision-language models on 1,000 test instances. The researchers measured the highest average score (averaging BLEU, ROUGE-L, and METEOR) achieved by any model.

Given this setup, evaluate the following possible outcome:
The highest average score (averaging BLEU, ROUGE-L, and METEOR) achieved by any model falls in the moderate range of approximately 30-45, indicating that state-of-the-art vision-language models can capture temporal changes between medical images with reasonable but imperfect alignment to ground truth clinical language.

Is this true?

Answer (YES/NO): NO